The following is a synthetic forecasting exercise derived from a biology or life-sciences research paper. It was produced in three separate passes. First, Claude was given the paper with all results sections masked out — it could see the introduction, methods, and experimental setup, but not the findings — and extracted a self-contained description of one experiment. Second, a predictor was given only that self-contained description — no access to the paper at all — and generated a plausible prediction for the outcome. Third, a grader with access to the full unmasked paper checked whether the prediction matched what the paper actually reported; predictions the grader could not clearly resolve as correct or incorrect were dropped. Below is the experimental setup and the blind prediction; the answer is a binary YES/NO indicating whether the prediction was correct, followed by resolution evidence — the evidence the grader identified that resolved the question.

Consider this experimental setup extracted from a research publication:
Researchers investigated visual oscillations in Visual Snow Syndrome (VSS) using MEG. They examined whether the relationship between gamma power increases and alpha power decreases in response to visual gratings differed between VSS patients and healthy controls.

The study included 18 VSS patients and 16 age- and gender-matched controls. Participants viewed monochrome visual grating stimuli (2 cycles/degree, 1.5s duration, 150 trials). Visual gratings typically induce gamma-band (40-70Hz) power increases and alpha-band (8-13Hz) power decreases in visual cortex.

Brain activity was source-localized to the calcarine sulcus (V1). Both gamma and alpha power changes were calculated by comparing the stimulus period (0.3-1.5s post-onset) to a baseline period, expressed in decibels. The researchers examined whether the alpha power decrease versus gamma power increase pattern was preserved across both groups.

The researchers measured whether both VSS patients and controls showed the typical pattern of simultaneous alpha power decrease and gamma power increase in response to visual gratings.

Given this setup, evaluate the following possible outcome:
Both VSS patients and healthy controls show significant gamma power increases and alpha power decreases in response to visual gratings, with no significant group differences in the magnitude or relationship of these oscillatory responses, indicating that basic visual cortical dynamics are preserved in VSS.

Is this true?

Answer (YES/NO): NO